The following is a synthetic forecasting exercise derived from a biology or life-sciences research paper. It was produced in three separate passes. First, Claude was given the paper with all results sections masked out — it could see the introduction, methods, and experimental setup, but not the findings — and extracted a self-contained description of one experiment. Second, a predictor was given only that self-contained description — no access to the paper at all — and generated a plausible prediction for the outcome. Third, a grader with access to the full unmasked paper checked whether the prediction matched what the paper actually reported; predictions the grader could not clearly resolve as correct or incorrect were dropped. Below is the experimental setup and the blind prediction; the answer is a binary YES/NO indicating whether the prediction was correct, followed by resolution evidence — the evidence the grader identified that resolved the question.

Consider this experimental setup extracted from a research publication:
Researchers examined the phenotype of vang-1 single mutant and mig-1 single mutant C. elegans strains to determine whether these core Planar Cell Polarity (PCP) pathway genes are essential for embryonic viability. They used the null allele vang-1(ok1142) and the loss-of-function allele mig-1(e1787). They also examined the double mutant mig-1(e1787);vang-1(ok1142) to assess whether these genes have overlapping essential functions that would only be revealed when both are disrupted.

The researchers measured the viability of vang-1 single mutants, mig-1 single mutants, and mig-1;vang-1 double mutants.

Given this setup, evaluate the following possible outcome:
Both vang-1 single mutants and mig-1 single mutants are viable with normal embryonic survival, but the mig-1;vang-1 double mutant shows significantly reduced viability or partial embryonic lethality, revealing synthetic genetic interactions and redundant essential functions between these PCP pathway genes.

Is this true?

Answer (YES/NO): NO